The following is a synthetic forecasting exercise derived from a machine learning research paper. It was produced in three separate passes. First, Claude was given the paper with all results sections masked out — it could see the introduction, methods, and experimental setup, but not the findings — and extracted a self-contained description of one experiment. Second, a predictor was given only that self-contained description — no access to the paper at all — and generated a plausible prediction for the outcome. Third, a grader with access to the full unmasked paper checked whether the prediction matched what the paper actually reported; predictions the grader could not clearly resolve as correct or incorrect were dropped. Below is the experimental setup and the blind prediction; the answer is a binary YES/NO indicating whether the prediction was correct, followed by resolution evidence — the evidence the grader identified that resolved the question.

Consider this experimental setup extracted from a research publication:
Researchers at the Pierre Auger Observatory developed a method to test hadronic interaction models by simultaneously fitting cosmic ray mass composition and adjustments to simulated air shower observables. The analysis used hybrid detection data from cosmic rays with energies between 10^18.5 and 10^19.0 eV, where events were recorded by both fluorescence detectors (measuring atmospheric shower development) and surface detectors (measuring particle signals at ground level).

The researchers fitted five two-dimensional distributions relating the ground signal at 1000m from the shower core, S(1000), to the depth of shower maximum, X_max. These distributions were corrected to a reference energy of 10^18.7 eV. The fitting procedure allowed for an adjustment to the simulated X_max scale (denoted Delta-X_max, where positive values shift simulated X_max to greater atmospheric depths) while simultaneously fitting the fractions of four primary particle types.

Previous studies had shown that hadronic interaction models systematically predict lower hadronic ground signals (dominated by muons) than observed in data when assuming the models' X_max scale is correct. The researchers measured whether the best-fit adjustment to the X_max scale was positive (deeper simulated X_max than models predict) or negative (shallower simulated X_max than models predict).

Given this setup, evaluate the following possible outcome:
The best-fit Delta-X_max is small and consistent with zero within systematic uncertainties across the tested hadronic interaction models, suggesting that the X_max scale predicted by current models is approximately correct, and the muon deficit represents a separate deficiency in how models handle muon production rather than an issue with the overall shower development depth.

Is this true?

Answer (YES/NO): NO